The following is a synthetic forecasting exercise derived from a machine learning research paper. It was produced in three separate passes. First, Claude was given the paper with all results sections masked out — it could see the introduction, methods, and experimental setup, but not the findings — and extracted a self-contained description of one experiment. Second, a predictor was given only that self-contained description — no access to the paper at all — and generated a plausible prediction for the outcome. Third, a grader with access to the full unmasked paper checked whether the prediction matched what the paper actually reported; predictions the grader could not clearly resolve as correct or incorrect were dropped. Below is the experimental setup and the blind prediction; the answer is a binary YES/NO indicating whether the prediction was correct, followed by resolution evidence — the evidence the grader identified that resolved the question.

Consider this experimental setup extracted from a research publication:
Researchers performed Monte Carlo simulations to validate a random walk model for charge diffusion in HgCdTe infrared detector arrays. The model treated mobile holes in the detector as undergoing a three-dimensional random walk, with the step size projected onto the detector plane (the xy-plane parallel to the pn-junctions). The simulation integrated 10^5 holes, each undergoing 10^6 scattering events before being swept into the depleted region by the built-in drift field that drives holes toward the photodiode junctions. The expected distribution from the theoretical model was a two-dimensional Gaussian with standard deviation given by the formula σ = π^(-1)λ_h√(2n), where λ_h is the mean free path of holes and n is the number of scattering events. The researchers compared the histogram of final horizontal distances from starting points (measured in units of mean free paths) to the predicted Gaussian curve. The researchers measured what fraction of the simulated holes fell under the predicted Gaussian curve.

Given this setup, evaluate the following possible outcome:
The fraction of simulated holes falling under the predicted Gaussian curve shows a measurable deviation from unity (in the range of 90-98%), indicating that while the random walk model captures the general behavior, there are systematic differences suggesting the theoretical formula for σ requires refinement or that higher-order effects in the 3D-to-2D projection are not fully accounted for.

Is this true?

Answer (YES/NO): YES